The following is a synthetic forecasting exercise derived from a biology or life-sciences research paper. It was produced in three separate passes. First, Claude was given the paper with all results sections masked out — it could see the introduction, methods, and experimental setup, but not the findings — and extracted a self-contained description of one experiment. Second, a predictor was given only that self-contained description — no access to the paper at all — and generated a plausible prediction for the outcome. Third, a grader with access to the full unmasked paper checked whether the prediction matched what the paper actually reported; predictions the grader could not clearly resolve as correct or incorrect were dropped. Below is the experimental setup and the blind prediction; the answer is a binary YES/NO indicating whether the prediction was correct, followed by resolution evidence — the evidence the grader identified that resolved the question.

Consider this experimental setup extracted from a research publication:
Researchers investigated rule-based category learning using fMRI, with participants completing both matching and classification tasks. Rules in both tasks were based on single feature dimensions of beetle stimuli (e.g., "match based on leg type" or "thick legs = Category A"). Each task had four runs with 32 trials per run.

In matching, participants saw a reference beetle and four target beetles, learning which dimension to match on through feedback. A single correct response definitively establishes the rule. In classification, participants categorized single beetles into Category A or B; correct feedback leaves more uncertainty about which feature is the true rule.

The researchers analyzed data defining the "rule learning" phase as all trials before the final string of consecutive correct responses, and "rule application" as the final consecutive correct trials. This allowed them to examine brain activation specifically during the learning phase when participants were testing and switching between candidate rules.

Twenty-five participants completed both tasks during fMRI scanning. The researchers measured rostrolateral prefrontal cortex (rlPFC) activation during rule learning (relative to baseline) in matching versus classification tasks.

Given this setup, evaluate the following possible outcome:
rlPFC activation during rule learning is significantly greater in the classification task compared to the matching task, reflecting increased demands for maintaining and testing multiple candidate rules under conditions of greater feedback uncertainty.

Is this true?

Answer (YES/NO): YES